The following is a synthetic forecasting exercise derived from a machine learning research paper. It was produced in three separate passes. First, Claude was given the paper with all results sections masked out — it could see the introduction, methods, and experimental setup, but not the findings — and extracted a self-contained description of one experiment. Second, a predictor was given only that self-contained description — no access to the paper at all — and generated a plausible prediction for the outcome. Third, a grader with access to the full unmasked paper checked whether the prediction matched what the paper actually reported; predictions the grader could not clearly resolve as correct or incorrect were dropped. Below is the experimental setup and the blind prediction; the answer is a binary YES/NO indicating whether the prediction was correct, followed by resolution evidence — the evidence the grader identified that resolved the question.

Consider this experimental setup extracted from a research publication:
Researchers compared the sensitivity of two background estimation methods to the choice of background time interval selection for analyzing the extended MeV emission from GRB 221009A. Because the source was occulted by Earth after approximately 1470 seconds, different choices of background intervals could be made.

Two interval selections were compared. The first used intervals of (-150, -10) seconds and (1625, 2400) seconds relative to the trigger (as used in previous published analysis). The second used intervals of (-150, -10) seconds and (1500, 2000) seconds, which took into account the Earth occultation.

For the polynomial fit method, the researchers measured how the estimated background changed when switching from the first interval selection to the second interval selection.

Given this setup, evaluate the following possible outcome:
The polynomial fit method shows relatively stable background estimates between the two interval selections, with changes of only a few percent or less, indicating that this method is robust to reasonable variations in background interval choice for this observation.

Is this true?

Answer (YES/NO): NO